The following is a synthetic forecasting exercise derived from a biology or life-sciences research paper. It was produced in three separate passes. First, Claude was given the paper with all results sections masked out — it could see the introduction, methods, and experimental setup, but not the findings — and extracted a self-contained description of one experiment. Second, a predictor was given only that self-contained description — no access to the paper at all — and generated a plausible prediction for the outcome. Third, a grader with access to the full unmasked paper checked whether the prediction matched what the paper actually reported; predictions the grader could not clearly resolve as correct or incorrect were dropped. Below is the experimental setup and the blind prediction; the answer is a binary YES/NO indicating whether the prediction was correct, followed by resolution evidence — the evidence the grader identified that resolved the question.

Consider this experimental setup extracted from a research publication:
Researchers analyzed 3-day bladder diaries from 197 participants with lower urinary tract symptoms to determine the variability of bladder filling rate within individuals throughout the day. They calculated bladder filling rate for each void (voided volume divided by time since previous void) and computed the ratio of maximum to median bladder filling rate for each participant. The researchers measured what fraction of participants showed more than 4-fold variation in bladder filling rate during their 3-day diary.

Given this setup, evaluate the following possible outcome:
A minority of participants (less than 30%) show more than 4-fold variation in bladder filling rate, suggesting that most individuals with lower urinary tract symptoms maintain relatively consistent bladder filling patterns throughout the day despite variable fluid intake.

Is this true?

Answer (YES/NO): NO